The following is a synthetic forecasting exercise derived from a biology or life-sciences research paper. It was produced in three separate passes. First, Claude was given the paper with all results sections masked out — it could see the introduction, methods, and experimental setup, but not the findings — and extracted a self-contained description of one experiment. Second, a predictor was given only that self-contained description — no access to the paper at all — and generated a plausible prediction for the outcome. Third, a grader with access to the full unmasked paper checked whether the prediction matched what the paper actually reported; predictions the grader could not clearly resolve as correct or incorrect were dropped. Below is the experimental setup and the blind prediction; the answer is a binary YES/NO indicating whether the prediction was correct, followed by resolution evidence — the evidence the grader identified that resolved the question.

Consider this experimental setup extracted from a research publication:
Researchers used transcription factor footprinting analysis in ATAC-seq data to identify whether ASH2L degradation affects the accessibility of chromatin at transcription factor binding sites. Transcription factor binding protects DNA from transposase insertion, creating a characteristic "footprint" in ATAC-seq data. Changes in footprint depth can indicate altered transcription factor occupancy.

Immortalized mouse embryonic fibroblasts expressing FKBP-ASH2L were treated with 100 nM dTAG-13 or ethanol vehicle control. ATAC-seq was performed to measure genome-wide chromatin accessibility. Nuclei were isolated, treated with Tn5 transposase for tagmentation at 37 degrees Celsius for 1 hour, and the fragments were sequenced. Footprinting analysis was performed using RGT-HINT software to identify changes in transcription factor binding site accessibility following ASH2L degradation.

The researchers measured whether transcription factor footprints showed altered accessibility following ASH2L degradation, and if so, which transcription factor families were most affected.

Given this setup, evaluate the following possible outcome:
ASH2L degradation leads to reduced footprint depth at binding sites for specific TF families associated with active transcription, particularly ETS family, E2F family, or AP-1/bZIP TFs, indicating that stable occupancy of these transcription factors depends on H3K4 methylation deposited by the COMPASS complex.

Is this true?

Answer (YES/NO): NO